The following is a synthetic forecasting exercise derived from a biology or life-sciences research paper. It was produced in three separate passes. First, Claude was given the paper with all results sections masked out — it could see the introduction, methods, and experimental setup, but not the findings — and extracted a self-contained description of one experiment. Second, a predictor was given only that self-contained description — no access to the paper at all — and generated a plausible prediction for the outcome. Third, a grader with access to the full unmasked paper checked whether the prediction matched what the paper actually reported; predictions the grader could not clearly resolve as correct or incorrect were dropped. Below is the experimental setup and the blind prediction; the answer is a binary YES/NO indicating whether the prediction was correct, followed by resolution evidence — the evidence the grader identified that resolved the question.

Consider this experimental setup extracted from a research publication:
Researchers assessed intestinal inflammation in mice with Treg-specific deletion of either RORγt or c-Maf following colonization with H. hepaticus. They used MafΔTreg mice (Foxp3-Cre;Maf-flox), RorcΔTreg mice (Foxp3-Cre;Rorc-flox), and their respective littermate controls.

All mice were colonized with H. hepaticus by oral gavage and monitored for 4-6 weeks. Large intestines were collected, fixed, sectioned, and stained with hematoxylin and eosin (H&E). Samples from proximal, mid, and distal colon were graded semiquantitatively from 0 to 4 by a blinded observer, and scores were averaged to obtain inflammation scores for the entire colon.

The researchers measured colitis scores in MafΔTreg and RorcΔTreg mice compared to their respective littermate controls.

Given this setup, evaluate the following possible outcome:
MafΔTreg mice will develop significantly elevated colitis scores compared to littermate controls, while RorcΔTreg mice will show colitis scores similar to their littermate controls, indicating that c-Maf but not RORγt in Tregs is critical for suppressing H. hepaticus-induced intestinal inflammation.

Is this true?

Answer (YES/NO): YES